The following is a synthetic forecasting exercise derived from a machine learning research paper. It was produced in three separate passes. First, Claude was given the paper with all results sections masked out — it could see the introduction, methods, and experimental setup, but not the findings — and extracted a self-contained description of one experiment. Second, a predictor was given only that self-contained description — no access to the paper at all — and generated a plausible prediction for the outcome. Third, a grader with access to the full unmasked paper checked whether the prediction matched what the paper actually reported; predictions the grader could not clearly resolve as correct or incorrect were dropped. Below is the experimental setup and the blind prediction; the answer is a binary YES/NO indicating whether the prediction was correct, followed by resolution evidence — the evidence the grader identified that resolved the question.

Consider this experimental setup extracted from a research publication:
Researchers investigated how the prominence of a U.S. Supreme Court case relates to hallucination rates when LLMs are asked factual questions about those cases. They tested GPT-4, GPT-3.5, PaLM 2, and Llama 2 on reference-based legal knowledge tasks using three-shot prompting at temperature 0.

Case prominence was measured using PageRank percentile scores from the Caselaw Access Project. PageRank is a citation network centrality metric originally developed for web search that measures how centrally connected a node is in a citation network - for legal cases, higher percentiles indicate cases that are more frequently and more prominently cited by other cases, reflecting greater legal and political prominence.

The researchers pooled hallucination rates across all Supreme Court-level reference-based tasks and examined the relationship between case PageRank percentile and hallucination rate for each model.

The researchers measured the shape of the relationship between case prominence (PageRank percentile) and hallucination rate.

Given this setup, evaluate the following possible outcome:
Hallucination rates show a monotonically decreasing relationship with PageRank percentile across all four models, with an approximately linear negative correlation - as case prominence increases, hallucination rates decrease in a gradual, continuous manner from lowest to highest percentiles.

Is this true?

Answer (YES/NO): NO